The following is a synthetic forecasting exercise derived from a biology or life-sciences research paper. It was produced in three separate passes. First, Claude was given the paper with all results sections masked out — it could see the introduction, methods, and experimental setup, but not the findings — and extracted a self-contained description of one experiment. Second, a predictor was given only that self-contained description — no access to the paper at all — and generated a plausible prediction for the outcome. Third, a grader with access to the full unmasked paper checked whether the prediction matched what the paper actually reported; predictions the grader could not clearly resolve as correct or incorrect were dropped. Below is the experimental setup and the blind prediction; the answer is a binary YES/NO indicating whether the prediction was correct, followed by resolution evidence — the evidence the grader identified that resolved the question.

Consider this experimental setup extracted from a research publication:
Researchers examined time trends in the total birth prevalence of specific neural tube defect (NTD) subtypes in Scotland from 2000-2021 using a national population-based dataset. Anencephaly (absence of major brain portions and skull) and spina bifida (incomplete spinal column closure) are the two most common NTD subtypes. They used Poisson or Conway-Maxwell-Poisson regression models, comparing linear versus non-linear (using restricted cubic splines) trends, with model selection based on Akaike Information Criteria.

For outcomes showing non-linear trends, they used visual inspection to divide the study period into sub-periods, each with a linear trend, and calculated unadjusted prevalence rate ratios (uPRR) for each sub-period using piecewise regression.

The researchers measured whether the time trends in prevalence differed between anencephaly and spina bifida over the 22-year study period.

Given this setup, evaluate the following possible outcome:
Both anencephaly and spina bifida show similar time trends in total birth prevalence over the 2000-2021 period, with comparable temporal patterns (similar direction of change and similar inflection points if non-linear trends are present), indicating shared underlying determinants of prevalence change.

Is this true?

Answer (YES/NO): NO